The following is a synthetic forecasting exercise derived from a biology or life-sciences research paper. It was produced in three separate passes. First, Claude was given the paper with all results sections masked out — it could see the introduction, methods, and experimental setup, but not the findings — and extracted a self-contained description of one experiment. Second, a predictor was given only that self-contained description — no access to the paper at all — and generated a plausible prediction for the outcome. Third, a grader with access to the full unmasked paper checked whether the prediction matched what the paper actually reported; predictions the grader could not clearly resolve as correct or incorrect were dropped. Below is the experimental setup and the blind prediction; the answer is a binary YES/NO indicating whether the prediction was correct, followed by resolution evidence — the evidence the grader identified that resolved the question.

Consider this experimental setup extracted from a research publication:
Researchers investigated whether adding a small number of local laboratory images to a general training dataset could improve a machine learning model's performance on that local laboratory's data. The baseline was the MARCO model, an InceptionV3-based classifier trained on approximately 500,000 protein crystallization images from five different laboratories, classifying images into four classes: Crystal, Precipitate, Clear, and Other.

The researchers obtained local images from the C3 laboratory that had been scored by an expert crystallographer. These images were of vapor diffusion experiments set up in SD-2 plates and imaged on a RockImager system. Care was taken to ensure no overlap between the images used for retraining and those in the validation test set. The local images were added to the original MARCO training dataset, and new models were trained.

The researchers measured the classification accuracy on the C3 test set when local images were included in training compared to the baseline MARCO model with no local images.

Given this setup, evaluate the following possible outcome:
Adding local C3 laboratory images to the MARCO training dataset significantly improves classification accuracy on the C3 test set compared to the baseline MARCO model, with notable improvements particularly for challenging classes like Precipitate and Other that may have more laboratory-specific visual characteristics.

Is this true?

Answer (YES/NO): NO